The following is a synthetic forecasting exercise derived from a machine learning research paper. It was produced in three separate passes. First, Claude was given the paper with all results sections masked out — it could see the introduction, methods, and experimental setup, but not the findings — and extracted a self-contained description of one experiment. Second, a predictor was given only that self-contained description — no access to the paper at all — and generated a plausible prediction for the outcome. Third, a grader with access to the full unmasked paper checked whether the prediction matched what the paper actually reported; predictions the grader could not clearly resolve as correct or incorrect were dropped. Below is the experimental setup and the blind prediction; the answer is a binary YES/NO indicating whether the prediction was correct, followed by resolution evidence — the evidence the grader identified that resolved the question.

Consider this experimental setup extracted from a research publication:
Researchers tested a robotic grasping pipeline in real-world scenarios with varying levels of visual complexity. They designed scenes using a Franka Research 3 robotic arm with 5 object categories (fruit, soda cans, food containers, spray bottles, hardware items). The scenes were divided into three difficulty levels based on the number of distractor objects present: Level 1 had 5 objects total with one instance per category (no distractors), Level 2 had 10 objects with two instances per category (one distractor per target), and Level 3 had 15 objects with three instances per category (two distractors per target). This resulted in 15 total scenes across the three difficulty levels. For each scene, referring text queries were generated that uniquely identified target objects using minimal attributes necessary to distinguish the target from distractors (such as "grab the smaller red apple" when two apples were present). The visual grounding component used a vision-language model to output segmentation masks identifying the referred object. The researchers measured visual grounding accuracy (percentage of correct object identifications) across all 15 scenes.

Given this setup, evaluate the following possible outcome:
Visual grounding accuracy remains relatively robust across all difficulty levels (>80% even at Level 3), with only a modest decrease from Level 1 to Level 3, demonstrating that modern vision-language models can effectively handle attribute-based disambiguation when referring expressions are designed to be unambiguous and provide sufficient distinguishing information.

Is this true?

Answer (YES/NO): NO